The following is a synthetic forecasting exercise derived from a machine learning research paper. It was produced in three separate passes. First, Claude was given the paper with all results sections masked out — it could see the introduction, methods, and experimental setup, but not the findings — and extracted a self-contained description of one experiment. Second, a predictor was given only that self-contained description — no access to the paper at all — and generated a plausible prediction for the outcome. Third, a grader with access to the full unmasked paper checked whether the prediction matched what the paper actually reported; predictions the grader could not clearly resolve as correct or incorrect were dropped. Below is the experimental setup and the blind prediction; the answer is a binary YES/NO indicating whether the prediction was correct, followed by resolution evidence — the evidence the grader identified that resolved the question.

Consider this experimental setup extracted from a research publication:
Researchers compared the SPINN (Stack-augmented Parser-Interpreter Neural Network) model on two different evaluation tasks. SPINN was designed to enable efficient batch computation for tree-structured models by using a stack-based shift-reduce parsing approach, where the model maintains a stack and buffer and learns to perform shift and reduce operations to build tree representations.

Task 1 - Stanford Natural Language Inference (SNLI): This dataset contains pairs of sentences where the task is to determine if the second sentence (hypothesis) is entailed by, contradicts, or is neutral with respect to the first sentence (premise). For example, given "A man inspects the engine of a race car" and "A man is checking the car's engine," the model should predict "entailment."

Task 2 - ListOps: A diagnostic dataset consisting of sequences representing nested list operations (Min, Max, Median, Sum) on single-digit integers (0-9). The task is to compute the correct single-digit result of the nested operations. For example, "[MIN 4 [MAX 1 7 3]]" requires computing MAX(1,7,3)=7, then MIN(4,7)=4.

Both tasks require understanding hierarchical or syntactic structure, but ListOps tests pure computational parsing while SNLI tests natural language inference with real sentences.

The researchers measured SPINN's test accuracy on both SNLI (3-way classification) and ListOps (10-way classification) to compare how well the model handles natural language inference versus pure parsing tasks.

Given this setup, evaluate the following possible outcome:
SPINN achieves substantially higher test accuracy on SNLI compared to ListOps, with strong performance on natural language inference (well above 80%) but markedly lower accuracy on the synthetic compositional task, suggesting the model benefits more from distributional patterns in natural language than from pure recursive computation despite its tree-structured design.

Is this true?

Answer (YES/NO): YES